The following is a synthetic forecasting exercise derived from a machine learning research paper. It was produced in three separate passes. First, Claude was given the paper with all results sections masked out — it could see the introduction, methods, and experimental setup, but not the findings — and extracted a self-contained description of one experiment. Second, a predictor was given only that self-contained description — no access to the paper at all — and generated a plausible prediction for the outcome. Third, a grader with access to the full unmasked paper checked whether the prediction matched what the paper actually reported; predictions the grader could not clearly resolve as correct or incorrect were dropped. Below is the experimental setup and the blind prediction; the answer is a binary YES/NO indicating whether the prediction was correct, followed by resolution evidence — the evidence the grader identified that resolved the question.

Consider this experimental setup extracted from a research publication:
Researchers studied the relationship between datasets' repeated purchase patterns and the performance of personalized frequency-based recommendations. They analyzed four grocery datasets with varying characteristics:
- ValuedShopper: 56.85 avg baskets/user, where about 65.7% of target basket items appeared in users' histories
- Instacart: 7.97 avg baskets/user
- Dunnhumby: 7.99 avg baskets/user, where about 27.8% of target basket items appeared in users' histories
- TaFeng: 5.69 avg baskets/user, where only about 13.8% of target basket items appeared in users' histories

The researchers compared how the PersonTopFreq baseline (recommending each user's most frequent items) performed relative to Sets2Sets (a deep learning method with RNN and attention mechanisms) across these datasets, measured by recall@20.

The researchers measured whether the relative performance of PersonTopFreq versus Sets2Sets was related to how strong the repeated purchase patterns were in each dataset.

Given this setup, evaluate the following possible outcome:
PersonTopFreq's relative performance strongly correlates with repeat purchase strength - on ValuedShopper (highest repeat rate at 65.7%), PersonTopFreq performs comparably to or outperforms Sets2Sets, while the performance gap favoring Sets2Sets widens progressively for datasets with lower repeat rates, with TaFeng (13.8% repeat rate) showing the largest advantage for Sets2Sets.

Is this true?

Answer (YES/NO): YES